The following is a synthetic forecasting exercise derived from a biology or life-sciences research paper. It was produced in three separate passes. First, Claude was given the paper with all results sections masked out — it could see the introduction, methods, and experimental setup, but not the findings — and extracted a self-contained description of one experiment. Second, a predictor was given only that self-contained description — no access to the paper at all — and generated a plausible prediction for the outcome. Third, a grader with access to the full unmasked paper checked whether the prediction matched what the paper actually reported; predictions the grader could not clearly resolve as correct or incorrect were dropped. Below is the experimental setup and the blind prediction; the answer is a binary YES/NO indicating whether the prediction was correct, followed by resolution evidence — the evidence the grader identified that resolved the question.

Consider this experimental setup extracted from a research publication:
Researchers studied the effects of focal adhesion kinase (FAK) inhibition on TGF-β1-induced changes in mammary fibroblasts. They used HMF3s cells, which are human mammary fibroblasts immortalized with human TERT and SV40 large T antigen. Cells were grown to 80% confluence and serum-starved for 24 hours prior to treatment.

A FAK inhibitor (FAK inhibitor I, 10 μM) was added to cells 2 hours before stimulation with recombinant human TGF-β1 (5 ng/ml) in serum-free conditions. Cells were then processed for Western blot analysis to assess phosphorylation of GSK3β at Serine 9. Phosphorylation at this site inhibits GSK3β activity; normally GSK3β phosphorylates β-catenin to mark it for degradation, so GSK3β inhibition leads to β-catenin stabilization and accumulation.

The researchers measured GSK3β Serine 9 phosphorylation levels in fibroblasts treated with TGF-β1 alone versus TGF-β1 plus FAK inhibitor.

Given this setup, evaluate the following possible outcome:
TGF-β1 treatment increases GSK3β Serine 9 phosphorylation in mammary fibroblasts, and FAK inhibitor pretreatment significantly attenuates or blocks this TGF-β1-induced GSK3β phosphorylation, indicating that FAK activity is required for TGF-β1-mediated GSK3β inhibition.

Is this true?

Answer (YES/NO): YES